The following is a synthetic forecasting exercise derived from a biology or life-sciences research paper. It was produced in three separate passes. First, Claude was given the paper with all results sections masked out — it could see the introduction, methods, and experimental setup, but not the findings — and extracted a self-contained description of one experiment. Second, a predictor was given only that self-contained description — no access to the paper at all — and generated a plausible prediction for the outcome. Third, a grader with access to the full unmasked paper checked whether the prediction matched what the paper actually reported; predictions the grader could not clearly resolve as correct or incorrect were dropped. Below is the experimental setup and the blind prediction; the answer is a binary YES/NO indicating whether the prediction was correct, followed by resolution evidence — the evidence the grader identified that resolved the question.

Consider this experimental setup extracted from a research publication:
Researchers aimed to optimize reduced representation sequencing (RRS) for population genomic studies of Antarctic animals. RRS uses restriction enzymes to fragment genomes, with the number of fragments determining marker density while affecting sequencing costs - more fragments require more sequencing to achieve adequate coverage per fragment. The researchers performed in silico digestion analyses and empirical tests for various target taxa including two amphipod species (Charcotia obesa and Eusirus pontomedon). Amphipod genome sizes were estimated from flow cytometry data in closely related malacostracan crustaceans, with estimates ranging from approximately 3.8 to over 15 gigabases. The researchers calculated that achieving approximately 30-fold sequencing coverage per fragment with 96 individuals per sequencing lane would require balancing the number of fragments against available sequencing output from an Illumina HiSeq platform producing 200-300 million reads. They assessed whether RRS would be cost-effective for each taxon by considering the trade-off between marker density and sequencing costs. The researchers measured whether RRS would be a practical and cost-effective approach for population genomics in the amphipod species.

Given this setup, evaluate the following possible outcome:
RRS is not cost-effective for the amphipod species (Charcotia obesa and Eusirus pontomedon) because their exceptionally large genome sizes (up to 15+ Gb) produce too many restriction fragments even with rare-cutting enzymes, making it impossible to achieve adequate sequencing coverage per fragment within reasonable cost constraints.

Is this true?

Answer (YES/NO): NO